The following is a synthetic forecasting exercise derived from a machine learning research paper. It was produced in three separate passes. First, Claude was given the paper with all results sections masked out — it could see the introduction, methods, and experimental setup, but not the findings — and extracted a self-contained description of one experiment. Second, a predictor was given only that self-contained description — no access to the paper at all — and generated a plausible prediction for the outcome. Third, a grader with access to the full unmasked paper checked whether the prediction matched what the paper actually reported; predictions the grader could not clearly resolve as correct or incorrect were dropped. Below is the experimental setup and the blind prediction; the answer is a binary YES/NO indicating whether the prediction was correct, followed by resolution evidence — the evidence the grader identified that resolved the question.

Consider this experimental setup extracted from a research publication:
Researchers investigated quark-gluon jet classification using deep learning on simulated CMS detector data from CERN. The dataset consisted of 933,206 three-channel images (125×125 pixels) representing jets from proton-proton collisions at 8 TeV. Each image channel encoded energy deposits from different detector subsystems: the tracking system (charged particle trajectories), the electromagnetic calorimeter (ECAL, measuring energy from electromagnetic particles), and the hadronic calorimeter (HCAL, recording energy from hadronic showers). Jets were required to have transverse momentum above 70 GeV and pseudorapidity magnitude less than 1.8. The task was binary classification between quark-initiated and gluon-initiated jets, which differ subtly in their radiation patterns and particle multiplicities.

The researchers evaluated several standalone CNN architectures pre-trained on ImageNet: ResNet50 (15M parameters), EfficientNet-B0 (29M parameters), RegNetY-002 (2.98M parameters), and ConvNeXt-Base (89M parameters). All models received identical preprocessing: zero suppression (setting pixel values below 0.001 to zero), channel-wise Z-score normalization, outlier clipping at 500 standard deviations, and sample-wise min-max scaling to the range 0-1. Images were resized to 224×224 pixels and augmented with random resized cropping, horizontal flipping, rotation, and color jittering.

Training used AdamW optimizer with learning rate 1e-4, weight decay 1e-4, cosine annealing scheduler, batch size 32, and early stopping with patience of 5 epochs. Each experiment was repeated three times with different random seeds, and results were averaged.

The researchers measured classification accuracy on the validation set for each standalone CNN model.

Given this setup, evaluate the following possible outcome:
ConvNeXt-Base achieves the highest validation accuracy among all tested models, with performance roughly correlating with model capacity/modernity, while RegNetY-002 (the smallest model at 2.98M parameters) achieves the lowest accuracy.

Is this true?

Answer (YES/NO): NO